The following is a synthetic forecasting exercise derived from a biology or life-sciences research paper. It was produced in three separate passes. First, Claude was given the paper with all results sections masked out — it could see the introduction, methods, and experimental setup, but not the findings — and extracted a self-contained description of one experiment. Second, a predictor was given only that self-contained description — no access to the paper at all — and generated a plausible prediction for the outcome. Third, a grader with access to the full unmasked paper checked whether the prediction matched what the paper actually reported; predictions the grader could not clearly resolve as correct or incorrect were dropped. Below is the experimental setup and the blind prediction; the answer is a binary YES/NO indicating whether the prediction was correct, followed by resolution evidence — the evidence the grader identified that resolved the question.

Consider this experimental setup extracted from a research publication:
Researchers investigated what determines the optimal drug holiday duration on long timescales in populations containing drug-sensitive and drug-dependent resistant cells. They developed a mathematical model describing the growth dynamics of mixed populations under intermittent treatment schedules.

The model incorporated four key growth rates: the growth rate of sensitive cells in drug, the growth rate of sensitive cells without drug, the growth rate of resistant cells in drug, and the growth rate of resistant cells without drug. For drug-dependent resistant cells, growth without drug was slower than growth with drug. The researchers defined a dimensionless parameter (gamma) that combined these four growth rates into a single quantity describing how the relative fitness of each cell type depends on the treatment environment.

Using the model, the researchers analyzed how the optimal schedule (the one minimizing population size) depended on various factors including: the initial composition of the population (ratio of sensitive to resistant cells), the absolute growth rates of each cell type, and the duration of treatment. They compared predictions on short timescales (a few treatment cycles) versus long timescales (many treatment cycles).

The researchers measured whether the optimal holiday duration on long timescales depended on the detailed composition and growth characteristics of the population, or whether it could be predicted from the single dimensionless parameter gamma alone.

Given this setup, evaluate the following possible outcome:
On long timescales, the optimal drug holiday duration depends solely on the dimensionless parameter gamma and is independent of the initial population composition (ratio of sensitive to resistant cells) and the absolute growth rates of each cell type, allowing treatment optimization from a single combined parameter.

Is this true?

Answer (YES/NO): YES